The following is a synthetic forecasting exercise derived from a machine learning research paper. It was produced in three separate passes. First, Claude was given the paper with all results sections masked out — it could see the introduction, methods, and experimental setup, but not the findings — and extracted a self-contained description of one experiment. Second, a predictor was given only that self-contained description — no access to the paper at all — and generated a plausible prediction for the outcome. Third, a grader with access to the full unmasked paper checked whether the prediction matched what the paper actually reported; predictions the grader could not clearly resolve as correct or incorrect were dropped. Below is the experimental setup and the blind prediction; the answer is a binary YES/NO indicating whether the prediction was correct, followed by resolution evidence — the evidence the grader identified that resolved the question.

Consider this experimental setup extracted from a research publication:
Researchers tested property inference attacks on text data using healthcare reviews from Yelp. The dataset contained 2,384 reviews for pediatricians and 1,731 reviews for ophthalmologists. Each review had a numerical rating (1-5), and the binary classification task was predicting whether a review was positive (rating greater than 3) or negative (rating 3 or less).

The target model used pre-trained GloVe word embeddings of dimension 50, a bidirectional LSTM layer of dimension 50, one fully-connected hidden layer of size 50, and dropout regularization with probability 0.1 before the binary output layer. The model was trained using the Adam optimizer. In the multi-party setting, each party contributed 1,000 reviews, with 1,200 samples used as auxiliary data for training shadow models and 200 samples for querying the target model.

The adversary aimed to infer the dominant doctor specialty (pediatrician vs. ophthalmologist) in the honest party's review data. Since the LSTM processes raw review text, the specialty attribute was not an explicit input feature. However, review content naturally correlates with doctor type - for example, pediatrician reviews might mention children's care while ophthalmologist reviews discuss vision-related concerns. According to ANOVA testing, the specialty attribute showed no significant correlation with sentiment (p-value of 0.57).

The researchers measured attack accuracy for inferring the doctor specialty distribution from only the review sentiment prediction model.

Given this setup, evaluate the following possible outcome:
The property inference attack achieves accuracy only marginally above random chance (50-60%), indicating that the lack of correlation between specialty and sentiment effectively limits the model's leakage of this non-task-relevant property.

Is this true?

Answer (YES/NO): NO